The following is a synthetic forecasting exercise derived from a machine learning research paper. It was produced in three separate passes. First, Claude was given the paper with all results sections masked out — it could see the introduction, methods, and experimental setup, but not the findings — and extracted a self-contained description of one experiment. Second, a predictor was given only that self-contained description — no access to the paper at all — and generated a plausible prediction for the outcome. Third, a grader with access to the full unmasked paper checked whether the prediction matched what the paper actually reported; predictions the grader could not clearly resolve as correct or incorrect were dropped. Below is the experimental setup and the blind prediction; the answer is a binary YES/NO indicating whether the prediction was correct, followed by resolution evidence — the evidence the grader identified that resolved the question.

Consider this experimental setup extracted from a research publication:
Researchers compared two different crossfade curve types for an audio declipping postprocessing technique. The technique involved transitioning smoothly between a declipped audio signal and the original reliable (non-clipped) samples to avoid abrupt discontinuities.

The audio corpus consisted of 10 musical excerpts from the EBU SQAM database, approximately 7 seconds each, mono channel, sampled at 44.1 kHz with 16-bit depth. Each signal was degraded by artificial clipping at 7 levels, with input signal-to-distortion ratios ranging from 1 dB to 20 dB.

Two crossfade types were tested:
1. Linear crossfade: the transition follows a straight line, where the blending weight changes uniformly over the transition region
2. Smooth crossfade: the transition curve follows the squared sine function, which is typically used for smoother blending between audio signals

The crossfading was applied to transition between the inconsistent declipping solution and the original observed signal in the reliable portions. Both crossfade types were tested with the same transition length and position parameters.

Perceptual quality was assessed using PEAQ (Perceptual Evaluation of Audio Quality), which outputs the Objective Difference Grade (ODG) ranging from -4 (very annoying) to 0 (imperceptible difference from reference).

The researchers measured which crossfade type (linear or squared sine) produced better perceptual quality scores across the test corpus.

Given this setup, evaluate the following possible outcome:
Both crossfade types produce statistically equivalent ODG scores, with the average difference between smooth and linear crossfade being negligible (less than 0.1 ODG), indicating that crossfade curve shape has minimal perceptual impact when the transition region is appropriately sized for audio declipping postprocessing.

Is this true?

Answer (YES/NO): NO